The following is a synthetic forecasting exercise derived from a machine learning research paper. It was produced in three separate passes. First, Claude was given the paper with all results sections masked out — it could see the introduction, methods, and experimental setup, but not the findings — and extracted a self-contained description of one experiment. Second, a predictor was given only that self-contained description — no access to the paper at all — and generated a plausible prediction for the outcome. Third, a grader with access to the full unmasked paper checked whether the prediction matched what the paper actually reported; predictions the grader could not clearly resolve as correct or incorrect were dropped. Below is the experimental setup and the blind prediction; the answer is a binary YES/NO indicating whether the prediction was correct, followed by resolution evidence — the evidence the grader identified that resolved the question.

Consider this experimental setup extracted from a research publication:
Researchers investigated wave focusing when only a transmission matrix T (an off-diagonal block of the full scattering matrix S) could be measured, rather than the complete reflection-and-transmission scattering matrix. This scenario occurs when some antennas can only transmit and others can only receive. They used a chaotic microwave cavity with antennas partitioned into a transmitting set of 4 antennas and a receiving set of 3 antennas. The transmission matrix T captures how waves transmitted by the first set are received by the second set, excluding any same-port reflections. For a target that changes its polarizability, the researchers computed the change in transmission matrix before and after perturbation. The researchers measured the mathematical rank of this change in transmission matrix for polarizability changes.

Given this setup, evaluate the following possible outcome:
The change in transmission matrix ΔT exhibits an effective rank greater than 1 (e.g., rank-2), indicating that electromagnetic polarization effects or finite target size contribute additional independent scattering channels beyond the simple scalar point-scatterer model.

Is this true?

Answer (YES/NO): NO